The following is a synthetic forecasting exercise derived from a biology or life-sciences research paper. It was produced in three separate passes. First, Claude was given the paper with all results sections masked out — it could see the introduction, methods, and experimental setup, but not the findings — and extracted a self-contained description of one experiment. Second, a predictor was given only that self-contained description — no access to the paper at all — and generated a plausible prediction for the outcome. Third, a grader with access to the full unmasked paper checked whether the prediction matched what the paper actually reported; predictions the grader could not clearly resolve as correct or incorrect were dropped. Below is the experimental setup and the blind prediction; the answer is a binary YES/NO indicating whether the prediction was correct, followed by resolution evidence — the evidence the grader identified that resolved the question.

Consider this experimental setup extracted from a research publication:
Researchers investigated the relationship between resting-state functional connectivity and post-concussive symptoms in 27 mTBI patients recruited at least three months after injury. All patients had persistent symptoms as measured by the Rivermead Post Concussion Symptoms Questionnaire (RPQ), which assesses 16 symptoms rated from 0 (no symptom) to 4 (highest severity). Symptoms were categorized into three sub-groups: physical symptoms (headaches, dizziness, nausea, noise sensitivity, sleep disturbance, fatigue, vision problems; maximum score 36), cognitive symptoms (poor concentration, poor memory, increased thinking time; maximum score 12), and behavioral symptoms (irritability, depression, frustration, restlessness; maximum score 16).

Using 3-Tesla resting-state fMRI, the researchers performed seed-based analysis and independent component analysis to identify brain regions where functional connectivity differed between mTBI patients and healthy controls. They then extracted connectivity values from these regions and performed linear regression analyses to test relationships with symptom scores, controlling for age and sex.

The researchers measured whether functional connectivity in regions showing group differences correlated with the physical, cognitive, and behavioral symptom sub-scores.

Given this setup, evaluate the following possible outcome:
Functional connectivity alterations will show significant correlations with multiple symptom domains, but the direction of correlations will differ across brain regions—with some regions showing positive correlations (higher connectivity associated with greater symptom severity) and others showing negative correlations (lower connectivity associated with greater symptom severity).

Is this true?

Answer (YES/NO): NO